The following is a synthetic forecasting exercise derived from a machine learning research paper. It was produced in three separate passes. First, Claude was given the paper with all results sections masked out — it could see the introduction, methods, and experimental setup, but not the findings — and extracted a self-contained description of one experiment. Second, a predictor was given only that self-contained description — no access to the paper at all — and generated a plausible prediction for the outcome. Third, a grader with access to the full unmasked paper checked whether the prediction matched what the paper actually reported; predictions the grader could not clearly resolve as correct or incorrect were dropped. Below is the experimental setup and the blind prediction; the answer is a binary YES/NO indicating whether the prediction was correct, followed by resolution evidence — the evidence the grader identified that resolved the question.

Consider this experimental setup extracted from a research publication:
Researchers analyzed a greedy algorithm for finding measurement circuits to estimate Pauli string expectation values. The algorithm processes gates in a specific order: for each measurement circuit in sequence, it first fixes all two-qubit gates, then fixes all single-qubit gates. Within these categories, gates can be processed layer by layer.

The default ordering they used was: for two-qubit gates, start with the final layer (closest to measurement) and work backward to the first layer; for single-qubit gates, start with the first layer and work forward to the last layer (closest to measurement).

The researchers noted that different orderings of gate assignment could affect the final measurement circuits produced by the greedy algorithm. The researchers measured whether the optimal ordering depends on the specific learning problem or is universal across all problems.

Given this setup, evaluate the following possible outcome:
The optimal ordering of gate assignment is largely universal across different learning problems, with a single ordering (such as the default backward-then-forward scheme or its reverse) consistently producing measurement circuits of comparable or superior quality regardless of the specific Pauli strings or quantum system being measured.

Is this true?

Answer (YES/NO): NO